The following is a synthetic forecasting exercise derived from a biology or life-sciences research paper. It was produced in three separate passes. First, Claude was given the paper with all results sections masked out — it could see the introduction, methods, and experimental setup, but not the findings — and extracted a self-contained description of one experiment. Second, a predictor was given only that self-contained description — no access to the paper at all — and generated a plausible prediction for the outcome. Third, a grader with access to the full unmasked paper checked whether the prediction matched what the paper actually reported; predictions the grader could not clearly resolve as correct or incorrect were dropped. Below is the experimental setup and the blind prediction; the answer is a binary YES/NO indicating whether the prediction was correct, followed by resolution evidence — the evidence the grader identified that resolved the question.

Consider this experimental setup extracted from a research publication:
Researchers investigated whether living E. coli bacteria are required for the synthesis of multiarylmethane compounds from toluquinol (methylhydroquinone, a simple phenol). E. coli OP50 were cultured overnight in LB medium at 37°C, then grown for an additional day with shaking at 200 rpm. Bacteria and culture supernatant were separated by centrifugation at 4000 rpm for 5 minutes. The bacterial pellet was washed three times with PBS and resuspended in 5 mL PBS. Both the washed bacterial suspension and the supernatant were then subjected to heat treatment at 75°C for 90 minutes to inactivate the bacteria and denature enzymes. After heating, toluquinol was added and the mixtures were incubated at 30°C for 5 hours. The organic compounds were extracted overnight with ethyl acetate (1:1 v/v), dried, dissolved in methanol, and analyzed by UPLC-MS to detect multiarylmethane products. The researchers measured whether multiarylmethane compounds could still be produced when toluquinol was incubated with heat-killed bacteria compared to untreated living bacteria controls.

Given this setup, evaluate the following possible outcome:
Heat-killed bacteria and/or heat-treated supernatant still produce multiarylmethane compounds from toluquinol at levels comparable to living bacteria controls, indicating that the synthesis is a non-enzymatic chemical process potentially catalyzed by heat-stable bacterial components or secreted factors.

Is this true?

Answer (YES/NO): YES